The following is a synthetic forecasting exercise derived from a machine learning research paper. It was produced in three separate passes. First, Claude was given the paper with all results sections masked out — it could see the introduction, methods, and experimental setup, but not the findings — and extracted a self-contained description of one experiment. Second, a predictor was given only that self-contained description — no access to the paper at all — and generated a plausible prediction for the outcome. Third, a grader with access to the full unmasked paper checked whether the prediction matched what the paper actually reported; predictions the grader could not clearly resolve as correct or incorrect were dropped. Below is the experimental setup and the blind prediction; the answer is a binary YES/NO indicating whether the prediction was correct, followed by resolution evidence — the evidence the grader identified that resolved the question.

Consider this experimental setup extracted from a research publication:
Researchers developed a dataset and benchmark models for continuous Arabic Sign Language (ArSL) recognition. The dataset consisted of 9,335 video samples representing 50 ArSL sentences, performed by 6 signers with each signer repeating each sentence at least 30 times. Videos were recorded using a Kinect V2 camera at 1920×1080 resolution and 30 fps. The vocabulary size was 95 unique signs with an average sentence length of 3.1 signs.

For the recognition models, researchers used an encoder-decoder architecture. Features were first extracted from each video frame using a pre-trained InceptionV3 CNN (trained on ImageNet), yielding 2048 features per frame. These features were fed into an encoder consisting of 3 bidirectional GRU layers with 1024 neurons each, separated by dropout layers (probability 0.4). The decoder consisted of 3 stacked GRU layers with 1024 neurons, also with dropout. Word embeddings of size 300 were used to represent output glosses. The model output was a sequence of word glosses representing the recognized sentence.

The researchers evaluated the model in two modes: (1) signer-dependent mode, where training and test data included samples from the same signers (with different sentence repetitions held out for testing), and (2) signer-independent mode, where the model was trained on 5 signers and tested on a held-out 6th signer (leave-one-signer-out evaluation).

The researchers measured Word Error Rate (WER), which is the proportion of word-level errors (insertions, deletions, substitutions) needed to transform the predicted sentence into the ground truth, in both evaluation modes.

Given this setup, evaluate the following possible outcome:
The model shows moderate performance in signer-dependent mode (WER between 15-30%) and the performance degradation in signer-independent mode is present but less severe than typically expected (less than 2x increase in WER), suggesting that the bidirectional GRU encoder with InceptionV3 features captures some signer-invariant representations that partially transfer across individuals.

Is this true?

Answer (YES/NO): NO